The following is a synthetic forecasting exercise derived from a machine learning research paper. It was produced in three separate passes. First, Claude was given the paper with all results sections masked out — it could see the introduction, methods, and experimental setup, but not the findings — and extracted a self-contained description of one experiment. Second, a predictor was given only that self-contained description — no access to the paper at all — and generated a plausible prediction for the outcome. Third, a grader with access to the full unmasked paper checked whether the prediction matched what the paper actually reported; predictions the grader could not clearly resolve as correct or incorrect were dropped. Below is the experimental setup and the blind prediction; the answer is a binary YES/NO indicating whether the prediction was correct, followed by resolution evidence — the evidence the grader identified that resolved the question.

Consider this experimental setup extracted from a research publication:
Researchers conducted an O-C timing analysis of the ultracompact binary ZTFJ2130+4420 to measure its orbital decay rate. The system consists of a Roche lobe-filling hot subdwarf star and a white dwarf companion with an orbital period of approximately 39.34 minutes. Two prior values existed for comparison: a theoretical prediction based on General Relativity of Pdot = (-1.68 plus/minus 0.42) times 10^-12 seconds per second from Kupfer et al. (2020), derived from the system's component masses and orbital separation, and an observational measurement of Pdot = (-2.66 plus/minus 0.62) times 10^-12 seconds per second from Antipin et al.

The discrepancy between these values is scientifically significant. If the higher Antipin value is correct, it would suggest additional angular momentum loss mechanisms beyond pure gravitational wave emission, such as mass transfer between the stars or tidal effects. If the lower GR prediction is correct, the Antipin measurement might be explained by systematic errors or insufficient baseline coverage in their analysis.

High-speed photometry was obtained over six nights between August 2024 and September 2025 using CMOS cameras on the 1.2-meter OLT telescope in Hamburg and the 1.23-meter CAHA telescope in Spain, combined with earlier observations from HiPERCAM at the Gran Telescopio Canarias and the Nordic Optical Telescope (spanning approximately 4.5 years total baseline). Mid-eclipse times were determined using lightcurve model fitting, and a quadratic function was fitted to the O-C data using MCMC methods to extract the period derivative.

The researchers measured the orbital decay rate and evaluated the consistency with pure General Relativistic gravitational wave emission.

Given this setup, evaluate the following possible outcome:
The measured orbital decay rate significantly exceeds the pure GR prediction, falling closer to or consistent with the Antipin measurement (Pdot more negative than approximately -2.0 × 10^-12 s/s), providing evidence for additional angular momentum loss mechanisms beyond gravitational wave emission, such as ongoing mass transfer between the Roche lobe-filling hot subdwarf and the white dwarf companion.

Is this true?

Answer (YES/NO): NO